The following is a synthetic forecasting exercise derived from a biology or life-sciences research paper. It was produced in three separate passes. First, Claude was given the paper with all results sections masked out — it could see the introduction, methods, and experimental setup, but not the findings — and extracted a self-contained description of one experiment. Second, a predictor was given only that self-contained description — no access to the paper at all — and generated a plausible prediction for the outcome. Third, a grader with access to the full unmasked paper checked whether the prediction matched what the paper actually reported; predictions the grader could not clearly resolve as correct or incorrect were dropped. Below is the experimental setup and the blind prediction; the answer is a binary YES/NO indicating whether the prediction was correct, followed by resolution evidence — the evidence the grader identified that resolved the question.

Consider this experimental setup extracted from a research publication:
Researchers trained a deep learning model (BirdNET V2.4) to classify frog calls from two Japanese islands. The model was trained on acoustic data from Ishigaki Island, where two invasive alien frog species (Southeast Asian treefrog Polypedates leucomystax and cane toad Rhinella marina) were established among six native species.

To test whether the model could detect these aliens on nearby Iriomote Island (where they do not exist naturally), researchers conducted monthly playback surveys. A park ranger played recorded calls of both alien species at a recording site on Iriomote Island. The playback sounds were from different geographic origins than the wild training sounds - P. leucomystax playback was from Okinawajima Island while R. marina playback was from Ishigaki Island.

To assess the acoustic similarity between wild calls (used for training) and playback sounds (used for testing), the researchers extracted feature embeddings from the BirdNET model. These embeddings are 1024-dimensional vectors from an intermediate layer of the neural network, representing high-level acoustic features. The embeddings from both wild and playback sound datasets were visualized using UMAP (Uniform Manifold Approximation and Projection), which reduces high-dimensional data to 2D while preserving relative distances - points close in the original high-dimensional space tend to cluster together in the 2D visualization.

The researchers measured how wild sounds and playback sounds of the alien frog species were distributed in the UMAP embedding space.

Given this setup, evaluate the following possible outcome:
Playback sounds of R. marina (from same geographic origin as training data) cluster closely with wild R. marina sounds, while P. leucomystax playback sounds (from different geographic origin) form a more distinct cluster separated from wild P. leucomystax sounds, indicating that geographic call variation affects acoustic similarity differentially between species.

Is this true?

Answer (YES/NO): NO